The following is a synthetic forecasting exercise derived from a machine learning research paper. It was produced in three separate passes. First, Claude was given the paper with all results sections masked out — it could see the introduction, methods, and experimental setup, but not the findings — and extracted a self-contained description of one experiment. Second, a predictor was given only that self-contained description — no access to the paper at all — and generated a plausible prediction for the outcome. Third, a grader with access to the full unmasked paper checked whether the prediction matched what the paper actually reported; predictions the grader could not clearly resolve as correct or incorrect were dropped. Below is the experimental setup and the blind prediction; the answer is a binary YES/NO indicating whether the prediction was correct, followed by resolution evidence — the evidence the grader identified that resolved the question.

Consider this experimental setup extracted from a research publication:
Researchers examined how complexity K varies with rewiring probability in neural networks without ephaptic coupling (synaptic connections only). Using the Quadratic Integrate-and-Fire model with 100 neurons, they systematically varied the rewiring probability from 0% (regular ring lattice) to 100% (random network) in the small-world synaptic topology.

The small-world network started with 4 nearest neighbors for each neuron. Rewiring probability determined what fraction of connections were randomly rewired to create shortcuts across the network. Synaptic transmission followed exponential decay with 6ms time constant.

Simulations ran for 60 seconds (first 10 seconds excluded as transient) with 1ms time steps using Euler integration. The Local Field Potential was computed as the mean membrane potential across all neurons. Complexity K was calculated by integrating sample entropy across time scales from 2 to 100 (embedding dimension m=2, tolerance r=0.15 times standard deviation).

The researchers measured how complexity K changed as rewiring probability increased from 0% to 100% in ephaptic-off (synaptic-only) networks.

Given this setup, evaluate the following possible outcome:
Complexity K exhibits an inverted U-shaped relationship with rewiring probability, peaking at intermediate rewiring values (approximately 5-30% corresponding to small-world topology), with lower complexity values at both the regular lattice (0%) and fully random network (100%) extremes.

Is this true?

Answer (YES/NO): NO